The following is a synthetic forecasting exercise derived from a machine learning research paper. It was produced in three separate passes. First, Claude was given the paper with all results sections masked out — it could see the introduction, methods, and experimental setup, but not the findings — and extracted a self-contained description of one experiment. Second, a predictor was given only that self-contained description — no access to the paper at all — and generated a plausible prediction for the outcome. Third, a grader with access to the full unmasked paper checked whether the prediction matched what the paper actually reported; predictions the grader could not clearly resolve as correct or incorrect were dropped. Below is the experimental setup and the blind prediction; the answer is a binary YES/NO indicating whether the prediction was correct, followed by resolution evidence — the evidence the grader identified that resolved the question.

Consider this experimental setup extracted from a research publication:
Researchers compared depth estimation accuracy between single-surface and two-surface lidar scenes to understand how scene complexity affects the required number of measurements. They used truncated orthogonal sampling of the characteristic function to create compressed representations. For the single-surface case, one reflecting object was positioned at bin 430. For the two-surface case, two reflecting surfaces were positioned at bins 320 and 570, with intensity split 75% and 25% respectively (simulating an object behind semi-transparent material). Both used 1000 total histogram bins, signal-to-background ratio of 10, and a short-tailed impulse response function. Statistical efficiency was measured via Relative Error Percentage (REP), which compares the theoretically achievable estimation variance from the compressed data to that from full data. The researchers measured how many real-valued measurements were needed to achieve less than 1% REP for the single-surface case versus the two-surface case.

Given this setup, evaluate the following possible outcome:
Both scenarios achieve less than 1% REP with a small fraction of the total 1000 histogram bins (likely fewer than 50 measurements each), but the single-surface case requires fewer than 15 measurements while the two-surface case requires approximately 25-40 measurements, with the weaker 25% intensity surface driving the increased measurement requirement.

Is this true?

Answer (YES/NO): NO